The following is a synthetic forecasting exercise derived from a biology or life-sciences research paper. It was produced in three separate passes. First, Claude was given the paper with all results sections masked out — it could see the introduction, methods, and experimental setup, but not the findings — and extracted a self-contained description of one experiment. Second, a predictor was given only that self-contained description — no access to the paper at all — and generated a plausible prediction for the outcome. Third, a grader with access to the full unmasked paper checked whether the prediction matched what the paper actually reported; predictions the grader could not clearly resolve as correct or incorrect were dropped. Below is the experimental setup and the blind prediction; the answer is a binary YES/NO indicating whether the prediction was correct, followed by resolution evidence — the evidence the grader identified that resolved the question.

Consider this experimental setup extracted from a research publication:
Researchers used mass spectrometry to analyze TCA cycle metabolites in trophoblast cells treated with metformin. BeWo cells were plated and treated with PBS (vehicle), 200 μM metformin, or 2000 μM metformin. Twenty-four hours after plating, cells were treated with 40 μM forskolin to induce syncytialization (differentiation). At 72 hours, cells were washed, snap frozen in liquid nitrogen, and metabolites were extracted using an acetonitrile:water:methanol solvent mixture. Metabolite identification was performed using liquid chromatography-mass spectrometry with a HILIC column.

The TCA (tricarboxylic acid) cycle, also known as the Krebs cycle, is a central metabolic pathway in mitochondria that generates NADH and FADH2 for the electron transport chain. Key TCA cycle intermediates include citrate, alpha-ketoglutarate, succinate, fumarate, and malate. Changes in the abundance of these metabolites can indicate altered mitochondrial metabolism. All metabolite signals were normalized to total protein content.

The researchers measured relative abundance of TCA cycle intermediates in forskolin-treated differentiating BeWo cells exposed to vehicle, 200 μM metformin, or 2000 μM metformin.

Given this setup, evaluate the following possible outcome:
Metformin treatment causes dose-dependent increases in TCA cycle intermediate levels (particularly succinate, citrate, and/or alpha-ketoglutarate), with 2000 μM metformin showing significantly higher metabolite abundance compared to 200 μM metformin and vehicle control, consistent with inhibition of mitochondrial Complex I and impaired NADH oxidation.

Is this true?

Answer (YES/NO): YES